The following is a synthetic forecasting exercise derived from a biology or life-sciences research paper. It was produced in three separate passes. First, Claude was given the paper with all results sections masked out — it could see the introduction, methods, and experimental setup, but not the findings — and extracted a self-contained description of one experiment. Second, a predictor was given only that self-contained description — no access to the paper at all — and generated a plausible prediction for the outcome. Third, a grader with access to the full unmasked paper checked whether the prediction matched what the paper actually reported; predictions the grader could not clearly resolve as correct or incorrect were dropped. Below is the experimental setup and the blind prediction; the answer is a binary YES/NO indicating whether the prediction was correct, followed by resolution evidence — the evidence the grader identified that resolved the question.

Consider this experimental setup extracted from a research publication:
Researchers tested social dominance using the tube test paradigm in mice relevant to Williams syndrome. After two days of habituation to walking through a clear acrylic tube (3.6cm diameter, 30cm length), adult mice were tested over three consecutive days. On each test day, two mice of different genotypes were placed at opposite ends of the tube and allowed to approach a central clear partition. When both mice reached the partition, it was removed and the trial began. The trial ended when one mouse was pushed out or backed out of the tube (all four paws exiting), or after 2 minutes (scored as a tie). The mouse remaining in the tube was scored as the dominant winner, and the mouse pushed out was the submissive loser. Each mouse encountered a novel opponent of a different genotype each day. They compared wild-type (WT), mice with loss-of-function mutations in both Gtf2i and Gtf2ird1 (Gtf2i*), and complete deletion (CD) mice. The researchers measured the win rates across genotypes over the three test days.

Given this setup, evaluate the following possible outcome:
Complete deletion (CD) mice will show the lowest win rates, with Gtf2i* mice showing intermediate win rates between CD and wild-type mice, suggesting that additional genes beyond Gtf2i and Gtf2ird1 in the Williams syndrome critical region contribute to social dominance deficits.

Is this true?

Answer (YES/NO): NO